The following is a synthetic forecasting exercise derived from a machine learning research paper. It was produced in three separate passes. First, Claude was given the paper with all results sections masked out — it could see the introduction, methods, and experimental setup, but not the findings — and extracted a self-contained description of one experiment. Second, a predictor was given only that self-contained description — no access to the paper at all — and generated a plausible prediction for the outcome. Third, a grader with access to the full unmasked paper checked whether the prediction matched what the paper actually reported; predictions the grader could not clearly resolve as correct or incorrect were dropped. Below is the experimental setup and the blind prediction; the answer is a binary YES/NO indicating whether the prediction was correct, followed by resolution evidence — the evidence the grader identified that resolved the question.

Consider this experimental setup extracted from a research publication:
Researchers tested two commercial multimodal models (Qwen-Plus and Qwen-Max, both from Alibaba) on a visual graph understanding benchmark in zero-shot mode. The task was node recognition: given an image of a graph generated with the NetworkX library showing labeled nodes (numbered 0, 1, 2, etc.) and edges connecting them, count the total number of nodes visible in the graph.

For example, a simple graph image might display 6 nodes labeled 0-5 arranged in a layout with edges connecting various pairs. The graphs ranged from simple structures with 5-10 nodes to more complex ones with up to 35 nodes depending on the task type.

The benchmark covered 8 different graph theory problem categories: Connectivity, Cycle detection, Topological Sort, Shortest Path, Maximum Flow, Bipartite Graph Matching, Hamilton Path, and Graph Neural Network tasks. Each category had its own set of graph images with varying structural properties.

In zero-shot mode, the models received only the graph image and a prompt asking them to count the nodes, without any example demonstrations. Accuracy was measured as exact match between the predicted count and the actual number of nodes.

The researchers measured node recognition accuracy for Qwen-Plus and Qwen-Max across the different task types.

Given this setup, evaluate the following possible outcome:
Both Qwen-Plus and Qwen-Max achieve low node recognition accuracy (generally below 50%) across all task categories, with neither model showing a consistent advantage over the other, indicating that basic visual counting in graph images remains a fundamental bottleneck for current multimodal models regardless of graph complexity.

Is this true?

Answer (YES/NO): NO